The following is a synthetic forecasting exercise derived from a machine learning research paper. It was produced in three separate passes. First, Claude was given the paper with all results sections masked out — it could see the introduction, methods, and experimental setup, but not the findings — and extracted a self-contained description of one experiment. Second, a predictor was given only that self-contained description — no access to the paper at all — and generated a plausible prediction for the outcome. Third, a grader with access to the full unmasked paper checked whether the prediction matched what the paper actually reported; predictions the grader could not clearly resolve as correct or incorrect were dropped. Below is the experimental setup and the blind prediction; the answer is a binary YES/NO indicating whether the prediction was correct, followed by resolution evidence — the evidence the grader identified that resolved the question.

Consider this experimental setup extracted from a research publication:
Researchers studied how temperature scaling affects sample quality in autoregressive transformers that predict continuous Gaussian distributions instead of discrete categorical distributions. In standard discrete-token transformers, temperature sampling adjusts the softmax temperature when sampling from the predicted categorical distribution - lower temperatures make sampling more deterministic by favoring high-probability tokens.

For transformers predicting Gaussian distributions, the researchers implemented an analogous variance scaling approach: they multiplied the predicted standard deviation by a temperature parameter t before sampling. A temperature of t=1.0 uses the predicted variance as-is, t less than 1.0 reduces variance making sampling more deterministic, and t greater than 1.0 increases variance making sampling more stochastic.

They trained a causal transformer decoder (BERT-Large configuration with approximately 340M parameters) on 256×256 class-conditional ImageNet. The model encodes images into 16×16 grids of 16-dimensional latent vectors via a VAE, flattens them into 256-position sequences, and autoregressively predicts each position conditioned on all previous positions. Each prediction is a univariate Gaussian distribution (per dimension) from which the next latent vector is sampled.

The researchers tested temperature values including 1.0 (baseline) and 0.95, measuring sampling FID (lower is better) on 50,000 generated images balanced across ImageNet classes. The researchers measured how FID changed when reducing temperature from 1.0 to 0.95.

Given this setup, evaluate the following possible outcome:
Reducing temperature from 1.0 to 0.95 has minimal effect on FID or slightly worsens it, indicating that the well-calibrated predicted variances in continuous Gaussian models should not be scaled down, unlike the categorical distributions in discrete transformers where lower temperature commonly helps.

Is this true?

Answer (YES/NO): NO